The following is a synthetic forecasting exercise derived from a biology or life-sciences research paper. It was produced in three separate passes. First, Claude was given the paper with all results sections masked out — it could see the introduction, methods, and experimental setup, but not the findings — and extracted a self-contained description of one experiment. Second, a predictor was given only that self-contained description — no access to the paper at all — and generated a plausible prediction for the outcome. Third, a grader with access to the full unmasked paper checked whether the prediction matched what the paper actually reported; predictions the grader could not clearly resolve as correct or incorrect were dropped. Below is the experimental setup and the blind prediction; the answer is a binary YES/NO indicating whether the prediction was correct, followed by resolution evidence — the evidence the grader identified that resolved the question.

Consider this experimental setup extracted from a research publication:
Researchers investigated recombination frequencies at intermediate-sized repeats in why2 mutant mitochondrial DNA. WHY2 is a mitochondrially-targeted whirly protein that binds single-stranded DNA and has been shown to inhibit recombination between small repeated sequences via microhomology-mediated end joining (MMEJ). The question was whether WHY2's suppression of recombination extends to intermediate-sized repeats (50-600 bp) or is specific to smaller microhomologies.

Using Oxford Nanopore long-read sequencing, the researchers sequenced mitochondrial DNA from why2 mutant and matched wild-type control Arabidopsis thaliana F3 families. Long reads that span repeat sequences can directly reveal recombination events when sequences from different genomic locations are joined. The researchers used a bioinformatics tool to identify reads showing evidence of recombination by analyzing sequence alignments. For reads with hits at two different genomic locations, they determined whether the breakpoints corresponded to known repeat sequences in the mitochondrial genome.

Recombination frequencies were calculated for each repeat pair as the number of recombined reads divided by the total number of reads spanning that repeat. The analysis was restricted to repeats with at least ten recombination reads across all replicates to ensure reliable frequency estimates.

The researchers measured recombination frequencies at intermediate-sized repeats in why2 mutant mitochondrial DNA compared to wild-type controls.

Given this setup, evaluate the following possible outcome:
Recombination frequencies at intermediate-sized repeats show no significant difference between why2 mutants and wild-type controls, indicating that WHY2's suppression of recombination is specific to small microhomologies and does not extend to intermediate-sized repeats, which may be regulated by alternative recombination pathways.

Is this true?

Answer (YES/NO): YES